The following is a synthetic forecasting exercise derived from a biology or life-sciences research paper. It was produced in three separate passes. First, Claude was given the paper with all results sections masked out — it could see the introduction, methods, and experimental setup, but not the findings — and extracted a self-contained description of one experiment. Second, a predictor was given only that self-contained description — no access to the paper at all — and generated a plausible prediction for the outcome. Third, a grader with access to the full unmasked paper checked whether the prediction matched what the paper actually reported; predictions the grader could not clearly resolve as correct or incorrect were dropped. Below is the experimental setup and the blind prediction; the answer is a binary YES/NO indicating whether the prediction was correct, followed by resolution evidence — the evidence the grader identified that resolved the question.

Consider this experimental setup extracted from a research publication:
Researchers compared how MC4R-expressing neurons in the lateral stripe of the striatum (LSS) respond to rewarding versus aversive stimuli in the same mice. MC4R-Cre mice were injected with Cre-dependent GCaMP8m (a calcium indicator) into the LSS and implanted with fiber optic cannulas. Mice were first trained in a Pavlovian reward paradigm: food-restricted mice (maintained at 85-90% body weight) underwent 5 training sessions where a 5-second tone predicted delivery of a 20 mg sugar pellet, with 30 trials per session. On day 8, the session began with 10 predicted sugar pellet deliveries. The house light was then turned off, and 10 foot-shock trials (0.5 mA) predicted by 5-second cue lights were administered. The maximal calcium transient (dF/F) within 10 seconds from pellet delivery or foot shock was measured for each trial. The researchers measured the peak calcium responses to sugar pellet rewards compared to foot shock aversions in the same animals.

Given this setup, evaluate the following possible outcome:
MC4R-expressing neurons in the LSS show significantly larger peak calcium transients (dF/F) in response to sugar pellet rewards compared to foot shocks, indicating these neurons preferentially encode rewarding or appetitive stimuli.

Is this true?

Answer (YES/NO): NO